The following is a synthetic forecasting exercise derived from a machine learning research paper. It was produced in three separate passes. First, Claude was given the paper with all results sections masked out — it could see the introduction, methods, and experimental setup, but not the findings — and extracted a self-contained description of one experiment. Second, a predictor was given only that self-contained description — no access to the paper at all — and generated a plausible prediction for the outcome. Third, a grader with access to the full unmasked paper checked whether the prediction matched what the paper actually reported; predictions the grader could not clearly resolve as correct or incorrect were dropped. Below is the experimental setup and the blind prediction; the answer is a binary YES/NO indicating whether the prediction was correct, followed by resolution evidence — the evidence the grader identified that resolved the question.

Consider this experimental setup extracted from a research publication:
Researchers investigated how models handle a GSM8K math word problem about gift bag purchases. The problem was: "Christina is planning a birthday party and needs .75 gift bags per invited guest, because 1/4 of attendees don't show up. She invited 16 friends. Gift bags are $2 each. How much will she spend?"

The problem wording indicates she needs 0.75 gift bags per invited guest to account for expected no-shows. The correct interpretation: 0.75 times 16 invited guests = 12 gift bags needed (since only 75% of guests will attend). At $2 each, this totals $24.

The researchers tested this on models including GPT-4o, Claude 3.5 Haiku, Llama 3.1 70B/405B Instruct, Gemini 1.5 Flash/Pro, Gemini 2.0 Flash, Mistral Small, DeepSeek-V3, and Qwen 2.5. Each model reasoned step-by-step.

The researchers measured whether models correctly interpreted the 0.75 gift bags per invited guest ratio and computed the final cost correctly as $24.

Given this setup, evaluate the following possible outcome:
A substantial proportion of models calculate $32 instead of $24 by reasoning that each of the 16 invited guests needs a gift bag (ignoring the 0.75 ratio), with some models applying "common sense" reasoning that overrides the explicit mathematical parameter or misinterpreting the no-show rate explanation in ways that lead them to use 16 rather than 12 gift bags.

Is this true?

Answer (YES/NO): NO